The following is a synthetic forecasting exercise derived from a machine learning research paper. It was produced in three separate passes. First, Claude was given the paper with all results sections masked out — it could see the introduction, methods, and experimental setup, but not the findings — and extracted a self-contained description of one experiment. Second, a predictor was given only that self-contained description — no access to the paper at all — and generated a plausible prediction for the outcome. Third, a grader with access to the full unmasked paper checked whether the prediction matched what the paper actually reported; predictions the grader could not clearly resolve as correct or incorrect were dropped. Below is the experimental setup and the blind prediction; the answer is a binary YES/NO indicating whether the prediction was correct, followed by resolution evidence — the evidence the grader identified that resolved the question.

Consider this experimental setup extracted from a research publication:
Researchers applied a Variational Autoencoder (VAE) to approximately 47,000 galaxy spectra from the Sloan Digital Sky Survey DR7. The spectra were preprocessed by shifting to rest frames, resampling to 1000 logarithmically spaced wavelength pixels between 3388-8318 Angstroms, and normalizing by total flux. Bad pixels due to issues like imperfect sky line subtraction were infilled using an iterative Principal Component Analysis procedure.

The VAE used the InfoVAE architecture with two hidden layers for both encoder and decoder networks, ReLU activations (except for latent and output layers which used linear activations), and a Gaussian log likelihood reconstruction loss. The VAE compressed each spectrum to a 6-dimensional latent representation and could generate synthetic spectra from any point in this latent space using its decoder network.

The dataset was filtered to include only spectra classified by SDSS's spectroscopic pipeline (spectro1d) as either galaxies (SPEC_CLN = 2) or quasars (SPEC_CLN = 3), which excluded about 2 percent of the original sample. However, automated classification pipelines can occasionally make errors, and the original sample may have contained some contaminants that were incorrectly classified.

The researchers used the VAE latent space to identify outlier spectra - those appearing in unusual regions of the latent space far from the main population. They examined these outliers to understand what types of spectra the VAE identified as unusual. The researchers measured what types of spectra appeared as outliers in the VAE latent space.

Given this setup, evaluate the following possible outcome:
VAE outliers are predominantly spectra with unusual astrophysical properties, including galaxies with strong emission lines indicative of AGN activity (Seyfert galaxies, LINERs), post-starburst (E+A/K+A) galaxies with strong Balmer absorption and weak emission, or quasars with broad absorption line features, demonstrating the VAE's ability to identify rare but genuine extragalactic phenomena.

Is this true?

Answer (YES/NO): NO